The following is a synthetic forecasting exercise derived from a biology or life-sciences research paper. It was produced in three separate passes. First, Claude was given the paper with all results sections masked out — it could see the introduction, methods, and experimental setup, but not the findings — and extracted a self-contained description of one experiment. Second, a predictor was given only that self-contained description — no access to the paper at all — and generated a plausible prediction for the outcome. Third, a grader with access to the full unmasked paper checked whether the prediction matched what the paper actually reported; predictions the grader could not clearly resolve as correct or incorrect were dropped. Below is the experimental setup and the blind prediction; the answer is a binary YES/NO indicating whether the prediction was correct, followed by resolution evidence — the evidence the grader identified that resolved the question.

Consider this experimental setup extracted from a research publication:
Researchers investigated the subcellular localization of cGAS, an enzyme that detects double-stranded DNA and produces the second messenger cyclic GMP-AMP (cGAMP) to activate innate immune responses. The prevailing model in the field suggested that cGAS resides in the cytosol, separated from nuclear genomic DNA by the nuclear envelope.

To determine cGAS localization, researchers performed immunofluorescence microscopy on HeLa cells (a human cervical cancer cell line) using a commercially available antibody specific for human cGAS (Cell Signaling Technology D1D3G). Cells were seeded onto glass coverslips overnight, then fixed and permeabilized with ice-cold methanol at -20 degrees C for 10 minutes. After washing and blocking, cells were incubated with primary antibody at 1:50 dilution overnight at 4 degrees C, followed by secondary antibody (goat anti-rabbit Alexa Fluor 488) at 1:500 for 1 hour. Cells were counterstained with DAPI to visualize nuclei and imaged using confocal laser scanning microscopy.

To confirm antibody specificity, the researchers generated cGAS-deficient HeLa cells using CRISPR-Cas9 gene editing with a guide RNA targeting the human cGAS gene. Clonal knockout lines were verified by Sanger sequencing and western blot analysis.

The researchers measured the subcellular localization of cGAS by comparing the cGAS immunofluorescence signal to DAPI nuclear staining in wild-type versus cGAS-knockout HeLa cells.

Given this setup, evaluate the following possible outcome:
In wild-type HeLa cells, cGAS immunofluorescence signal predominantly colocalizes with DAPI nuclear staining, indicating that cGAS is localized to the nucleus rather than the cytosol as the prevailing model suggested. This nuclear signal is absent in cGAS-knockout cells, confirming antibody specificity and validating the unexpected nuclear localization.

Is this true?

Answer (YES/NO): YES